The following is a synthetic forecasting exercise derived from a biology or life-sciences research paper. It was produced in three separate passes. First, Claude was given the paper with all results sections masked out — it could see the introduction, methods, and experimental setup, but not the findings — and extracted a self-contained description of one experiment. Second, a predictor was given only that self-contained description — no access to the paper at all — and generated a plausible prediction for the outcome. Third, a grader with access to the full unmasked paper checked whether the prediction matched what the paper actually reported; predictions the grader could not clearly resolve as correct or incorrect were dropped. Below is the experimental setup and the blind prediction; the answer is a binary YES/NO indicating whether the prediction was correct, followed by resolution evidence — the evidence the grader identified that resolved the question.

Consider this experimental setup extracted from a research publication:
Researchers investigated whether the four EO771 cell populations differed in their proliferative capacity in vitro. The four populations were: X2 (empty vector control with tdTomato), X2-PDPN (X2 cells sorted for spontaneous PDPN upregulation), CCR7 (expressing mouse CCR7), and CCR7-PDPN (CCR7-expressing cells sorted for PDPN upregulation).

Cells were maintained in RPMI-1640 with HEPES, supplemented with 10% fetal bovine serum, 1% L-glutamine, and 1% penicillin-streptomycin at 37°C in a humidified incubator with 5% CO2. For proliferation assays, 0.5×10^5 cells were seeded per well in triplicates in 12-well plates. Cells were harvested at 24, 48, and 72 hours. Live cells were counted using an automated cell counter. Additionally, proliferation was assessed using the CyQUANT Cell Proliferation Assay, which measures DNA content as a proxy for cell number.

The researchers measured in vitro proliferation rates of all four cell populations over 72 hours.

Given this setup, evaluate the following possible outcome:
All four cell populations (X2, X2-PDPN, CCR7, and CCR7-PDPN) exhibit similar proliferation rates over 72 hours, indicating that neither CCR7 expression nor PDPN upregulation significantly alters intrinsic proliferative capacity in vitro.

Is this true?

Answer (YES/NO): YES